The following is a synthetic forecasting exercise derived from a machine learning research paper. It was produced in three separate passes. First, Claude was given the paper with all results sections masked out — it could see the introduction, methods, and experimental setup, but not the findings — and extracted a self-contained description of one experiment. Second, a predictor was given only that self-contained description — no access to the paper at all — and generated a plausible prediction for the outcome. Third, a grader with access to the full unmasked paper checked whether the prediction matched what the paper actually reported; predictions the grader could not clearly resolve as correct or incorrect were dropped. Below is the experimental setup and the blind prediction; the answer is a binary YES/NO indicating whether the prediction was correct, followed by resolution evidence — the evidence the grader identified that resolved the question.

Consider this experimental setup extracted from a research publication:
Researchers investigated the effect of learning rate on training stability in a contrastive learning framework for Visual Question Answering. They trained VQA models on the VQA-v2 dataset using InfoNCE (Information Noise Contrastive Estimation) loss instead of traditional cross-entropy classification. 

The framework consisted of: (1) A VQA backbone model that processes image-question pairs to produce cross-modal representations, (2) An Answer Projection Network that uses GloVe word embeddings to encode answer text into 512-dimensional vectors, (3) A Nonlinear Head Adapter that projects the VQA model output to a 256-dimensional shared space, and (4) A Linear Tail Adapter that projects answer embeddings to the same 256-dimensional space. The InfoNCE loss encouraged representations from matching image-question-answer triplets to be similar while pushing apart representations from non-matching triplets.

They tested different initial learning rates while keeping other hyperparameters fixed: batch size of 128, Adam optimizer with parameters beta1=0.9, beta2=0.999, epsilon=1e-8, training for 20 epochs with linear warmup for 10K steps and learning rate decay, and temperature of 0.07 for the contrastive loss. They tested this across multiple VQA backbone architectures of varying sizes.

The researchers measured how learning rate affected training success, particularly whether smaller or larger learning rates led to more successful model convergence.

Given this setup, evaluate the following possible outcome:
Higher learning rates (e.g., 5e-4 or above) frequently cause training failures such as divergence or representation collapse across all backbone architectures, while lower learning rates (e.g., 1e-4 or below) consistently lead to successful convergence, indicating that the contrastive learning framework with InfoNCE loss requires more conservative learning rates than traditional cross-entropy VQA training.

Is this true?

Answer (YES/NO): NO